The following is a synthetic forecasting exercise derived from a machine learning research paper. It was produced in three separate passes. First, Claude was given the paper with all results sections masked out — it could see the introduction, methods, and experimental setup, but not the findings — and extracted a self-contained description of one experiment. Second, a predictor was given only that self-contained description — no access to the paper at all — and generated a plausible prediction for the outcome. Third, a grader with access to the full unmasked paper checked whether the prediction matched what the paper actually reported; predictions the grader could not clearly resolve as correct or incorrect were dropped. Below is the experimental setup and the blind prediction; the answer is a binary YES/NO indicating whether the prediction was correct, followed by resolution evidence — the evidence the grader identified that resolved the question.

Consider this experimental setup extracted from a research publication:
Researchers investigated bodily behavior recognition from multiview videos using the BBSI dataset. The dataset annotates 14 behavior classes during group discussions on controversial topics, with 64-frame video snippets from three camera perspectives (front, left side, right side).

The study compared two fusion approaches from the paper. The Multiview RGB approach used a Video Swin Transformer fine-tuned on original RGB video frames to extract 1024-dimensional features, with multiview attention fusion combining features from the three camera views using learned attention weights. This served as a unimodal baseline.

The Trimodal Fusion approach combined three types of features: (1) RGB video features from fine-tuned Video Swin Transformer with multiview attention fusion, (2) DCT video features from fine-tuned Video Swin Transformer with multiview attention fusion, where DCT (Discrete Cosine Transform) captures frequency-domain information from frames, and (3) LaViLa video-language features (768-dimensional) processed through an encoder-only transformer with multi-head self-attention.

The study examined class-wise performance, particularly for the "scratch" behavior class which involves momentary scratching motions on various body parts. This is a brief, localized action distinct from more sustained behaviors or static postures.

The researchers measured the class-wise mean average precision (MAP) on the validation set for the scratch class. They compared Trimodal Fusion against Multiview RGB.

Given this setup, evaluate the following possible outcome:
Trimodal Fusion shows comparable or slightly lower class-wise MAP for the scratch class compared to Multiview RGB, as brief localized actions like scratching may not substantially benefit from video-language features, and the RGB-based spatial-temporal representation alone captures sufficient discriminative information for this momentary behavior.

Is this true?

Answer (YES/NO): NO